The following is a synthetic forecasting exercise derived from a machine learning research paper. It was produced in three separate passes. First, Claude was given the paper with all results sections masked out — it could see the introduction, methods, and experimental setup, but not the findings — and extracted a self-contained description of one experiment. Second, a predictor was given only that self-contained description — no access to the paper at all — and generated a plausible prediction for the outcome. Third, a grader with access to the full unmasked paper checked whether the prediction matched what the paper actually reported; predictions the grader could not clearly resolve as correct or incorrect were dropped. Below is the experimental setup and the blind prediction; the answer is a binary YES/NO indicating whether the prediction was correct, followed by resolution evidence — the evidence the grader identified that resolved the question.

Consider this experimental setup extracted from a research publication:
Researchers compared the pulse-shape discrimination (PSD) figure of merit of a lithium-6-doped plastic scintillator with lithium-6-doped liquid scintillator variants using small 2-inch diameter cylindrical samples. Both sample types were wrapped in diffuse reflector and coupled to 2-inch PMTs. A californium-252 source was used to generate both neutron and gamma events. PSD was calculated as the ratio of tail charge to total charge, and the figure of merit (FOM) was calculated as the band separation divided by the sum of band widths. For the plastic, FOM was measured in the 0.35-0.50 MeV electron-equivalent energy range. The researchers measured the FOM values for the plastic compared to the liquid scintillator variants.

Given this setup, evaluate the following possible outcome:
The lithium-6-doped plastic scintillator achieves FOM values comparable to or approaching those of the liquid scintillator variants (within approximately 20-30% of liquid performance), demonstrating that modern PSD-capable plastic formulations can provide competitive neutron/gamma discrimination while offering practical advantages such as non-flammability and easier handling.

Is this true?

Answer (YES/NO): NO